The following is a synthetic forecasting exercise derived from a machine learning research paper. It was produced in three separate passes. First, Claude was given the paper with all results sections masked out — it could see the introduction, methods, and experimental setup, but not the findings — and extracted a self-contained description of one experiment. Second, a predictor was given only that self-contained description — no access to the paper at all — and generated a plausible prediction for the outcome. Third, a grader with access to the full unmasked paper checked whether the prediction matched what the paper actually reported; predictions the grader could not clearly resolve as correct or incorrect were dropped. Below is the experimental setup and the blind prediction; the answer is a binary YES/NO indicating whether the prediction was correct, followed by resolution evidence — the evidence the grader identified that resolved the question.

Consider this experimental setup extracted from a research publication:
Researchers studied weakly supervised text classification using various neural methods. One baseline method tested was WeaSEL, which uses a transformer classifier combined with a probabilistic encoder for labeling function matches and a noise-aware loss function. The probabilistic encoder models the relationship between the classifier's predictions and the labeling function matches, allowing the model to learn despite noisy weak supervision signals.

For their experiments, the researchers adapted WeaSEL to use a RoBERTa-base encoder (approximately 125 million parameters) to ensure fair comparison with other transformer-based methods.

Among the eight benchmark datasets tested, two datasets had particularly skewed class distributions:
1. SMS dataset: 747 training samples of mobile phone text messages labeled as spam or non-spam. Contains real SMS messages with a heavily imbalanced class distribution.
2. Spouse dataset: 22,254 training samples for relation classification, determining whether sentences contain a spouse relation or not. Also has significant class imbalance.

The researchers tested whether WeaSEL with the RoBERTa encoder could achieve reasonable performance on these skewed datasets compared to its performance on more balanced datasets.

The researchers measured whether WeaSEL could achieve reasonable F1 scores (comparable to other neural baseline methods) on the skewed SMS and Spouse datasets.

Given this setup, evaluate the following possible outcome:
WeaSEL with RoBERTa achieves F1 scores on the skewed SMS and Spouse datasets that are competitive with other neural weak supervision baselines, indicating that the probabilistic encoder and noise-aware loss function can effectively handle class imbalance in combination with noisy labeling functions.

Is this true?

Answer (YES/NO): NO